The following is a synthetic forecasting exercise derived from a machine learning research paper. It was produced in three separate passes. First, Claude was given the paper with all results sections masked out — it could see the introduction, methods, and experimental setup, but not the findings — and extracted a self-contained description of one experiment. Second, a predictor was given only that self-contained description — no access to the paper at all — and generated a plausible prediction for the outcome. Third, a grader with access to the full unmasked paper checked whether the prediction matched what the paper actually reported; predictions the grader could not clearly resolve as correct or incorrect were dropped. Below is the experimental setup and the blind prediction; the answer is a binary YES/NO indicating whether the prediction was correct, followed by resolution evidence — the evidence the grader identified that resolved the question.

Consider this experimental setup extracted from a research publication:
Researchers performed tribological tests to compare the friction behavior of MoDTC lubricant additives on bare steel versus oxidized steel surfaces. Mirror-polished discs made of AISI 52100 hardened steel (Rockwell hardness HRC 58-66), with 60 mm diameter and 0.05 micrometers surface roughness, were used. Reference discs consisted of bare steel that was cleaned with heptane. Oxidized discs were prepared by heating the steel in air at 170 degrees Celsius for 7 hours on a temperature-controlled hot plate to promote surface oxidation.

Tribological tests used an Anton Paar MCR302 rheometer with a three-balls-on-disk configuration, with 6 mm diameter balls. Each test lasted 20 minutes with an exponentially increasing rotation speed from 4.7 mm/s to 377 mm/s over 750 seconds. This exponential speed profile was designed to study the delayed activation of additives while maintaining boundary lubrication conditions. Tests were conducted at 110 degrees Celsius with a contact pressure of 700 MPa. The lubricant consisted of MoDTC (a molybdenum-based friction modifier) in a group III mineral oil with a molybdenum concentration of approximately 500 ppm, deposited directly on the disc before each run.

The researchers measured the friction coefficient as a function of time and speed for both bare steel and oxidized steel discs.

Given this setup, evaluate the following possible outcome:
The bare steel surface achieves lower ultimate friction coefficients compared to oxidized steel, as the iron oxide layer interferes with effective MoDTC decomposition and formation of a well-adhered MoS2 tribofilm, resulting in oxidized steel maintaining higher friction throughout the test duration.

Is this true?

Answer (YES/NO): NO